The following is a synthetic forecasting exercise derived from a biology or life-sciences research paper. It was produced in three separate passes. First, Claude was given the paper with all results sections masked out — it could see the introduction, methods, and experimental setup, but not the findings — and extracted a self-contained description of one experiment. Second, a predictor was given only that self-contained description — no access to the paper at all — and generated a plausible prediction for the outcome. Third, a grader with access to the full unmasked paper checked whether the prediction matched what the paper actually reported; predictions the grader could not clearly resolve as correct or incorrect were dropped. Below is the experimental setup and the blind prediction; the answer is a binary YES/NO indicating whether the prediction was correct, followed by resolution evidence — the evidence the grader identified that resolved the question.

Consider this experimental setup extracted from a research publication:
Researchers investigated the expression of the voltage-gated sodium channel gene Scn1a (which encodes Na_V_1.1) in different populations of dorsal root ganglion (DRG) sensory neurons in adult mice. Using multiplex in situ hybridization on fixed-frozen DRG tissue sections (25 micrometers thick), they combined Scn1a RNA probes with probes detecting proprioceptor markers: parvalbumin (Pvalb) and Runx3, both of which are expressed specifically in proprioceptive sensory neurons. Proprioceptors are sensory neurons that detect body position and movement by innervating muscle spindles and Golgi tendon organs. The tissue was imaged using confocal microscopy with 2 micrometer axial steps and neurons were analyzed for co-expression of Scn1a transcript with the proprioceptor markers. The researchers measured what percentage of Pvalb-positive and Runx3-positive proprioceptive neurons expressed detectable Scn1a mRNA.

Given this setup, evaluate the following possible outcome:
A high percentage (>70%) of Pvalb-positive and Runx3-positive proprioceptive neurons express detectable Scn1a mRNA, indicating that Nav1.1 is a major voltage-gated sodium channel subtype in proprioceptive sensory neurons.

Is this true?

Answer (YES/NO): YES